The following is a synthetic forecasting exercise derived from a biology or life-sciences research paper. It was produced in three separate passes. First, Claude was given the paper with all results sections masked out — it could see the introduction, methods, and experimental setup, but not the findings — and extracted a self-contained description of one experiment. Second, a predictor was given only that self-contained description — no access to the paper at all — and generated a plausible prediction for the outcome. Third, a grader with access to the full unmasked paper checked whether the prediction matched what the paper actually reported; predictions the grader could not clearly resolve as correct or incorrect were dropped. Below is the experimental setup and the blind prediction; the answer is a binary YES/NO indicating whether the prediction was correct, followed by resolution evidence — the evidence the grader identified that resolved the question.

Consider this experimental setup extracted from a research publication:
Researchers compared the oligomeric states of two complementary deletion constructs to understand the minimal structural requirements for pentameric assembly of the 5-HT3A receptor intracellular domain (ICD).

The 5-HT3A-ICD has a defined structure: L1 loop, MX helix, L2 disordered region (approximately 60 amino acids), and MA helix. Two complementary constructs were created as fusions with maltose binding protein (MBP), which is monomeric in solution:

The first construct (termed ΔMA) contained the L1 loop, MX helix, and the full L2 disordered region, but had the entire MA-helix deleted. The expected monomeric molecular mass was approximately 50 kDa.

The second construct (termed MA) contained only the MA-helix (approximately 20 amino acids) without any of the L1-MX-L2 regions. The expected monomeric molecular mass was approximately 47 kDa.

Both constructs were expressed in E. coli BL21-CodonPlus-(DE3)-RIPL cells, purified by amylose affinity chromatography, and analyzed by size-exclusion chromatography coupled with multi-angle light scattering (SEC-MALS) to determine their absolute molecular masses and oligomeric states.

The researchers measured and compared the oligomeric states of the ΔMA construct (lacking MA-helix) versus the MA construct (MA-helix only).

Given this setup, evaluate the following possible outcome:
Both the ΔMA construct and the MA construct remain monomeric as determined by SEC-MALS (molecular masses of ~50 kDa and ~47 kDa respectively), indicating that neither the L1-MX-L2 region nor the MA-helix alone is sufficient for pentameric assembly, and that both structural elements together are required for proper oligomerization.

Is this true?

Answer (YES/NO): NO